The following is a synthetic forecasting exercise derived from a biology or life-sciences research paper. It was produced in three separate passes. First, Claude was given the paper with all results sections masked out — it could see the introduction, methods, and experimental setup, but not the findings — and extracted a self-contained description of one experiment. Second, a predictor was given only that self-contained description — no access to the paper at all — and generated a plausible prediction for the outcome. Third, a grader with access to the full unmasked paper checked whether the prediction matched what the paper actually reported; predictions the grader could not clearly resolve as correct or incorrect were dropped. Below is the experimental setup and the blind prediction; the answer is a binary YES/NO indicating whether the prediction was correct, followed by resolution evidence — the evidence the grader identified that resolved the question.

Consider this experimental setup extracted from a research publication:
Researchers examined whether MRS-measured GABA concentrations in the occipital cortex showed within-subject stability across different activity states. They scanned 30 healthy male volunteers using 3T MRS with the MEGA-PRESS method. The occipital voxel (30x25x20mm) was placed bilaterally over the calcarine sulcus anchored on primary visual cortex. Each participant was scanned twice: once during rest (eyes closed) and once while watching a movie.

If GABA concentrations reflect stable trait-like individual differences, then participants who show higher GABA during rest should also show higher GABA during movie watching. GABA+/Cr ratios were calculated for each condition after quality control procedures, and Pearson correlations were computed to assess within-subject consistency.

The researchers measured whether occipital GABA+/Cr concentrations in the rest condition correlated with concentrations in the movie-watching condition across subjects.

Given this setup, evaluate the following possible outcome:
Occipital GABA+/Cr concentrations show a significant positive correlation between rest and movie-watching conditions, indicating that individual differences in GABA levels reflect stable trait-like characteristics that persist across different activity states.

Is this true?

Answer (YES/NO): YES